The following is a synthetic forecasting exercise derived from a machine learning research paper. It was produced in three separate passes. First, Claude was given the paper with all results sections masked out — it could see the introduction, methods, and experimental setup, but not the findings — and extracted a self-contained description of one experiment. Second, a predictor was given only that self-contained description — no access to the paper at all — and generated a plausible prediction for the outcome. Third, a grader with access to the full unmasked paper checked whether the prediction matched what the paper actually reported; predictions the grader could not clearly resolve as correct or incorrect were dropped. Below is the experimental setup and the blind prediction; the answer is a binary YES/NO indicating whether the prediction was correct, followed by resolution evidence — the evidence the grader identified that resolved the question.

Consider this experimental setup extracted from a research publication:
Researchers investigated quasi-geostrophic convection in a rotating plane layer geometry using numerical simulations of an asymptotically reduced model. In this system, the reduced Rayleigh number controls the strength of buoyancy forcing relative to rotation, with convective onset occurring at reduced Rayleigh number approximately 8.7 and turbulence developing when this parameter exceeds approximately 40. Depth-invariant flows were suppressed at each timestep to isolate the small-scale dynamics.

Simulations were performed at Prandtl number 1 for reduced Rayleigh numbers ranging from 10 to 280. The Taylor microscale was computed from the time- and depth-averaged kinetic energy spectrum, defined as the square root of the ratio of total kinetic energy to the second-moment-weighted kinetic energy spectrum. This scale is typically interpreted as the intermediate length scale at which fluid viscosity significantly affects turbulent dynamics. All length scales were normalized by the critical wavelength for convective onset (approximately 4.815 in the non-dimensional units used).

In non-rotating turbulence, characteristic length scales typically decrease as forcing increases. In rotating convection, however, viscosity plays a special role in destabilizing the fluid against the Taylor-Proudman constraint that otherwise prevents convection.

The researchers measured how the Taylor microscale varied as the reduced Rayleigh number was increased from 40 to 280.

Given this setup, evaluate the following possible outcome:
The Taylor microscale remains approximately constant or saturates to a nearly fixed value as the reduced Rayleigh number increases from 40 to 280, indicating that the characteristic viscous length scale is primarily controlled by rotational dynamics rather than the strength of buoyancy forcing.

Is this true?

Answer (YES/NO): YES